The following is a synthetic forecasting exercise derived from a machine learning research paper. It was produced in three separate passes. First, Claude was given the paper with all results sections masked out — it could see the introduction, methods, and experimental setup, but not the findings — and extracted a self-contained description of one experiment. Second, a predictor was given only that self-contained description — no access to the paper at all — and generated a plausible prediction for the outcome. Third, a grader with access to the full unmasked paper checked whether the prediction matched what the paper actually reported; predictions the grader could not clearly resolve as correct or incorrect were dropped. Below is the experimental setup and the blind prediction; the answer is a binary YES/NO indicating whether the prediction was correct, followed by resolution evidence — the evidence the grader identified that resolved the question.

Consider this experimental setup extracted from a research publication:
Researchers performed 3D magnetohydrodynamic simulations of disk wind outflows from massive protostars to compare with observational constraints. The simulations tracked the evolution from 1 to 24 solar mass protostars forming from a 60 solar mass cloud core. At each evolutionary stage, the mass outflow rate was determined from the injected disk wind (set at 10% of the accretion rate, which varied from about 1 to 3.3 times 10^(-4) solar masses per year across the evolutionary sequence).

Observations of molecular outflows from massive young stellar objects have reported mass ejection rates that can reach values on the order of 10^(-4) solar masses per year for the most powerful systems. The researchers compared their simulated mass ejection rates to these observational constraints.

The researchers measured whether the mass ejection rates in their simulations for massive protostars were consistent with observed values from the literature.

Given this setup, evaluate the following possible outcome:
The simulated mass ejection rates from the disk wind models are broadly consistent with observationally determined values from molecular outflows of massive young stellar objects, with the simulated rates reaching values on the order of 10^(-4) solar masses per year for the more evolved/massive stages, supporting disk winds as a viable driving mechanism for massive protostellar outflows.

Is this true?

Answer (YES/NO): YES